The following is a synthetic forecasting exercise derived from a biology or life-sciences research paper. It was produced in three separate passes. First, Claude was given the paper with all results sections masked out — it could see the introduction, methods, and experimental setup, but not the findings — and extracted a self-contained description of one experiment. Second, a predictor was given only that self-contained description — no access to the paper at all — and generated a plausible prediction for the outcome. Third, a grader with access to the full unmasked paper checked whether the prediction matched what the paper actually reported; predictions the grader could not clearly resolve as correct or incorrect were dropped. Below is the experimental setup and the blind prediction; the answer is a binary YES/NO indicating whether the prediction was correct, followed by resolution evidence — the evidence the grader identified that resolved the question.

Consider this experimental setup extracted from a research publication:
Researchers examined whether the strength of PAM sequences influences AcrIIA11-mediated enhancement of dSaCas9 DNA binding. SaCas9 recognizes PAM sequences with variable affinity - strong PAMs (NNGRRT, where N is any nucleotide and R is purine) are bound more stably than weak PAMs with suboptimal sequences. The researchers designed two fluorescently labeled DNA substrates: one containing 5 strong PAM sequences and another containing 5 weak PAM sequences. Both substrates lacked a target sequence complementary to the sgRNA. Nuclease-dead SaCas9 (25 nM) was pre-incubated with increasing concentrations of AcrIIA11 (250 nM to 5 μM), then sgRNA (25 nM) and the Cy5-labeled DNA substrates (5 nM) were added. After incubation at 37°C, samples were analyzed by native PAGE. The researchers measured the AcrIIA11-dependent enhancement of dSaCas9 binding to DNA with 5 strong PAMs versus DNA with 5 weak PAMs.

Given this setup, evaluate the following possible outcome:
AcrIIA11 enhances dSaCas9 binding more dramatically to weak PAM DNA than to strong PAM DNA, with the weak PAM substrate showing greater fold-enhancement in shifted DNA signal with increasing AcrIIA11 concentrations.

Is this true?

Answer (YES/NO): NO